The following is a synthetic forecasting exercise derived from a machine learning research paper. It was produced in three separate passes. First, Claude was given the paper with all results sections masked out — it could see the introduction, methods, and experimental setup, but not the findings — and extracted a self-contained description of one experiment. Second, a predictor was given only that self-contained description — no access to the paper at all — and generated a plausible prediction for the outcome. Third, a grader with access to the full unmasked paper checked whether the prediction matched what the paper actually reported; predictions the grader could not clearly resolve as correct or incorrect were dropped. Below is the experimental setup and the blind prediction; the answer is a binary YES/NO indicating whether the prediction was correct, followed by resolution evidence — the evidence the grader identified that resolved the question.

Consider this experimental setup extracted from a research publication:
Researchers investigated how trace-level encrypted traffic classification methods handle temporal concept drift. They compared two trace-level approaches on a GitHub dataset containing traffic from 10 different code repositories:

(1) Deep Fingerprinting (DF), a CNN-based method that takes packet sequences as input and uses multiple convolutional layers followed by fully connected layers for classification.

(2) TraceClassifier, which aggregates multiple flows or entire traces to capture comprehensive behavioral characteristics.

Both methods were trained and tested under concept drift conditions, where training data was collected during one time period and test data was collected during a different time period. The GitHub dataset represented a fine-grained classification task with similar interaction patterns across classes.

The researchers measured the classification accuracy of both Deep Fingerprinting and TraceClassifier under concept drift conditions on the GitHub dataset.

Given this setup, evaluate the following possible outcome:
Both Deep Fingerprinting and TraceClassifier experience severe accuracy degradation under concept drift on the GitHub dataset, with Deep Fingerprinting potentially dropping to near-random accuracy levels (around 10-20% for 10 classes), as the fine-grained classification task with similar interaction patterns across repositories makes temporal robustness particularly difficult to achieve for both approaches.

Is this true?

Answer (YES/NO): NO